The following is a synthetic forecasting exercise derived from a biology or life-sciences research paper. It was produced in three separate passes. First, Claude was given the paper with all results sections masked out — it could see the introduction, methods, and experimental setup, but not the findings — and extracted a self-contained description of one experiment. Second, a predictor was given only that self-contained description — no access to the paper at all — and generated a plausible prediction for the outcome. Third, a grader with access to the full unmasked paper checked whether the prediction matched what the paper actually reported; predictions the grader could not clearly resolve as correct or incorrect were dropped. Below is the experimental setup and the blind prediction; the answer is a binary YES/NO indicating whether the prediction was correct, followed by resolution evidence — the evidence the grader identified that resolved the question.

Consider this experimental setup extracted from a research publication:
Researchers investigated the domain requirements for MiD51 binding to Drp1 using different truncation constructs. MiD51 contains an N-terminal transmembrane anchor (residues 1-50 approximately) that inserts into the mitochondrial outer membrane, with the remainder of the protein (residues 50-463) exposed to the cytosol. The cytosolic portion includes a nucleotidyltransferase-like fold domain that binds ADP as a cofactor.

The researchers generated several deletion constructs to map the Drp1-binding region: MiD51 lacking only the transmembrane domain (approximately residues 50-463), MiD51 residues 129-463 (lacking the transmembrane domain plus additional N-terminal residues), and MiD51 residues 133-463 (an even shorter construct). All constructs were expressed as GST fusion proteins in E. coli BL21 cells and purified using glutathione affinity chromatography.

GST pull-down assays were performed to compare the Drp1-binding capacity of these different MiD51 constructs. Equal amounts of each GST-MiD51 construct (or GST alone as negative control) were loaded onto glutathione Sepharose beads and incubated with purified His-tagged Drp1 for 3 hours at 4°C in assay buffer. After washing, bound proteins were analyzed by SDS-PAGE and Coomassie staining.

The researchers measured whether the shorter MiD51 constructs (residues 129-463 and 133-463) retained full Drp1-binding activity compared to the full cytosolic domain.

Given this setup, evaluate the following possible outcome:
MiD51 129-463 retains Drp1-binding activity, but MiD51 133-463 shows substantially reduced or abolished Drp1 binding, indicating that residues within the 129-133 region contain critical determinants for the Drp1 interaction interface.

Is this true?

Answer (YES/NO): NO